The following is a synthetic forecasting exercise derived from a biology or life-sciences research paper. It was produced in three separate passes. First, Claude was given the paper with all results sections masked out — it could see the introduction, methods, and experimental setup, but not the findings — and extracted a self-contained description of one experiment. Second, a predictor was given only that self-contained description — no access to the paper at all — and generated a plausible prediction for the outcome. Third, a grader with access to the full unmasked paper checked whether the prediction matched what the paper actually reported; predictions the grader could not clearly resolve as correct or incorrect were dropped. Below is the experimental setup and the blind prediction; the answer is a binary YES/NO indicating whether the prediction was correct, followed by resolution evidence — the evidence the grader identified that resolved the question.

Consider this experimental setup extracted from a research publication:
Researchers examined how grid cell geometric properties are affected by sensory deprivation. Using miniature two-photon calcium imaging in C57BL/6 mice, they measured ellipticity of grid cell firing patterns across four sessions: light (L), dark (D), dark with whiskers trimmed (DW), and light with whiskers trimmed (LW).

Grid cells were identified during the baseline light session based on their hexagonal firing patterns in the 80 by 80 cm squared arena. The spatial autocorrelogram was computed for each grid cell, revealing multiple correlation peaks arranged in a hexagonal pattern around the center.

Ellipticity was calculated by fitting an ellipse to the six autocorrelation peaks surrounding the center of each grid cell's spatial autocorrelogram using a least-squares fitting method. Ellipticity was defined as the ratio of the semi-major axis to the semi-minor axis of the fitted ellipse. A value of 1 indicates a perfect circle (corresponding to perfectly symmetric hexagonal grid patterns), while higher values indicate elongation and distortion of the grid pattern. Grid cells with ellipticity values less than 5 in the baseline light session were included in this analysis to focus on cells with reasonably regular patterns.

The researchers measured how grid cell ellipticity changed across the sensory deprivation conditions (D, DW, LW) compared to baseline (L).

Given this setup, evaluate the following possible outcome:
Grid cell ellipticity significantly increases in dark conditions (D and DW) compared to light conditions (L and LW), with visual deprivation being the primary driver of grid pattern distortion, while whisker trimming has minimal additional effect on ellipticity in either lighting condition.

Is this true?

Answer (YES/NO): NO